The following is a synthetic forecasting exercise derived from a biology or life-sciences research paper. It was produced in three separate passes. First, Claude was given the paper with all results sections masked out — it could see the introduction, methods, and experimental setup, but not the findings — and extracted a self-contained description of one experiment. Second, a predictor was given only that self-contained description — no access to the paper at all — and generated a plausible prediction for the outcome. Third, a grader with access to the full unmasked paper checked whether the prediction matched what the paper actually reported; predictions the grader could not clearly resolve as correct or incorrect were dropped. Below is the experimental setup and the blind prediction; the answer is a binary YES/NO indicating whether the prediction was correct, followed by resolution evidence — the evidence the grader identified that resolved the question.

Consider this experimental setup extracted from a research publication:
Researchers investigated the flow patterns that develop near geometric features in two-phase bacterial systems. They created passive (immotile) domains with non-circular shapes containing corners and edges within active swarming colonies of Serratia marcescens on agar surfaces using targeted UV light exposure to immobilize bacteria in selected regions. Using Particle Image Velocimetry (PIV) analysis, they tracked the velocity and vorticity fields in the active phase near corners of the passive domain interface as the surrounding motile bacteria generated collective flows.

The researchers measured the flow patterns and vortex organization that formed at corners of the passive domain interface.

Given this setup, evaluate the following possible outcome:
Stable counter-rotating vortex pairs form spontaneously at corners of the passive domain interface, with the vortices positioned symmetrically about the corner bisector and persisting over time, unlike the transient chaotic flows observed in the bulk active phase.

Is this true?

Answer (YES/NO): NO